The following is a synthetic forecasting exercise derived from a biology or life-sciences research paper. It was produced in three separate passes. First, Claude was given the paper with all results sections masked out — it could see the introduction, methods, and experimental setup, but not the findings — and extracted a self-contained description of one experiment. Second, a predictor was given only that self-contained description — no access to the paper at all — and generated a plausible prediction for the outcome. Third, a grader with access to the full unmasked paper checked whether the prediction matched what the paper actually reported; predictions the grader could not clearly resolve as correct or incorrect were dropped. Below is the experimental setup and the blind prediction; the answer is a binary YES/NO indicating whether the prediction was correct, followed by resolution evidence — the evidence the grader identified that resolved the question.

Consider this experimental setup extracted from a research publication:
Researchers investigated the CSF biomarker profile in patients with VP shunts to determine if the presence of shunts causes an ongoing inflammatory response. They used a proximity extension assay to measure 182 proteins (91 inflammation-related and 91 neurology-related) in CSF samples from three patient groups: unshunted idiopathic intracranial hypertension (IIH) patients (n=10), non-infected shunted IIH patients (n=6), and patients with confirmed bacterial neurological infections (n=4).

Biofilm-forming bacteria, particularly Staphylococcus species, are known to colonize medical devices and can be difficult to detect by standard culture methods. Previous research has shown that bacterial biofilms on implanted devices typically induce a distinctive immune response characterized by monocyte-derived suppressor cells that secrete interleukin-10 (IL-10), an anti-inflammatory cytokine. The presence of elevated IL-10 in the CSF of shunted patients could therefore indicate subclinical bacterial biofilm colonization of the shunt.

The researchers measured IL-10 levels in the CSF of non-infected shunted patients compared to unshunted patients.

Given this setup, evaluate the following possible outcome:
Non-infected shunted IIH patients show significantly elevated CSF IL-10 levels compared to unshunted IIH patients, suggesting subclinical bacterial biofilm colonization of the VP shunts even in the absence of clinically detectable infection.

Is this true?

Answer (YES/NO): NO